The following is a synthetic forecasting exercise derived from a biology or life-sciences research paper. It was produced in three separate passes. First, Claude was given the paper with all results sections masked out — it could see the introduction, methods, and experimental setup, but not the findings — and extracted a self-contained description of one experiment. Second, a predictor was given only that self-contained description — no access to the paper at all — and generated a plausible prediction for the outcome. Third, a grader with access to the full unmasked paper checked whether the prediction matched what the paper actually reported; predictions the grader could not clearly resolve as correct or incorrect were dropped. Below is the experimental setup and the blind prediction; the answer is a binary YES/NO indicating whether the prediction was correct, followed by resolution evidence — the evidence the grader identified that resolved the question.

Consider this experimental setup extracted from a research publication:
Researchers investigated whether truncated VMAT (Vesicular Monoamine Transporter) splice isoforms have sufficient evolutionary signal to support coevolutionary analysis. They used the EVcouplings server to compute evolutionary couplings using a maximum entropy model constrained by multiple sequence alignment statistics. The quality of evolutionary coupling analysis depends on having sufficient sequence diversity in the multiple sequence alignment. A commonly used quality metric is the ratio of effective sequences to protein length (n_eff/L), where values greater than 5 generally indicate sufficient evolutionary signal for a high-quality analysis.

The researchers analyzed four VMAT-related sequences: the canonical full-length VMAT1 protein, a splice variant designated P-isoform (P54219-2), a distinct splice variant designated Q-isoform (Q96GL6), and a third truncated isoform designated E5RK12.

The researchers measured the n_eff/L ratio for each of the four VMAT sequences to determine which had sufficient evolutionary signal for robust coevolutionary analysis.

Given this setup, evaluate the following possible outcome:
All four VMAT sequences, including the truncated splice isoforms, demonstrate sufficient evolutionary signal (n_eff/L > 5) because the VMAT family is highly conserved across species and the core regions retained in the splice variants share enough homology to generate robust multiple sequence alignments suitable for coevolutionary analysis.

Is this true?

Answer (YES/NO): NO